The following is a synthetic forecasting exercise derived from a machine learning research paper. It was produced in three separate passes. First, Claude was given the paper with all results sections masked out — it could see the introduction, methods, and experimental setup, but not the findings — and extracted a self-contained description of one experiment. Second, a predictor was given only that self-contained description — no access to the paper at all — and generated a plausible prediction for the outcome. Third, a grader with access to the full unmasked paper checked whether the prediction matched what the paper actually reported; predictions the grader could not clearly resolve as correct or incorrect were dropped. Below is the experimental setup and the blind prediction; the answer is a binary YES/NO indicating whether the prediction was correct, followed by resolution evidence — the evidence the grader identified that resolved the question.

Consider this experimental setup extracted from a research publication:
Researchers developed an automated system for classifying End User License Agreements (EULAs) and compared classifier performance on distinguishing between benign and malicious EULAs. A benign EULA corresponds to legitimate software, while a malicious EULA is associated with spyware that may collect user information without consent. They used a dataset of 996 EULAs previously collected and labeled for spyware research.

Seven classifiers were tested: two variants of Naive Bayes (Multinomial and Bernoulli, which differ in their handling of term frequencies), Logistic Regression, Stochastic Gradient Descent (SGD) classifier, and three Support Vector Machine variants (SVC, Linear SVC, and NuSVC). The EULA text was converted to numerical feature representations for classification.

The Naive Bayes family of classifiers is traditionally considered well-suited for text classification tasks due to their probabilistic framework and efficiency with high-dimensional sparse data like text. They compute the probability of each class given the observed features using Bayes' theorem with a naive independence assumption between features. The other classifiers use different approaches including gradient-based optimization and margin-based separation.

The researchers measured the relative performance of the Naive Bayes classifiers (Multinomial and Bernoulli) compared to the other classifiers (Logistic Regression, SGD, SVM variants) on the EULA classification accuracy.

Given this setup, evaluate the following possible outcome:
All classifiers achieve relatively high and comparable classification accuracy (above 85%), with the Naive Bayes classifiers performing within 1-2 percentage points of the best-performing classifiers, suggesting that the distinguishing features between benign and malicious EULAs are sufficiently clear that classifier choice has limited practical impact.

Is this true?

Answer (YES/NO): NO